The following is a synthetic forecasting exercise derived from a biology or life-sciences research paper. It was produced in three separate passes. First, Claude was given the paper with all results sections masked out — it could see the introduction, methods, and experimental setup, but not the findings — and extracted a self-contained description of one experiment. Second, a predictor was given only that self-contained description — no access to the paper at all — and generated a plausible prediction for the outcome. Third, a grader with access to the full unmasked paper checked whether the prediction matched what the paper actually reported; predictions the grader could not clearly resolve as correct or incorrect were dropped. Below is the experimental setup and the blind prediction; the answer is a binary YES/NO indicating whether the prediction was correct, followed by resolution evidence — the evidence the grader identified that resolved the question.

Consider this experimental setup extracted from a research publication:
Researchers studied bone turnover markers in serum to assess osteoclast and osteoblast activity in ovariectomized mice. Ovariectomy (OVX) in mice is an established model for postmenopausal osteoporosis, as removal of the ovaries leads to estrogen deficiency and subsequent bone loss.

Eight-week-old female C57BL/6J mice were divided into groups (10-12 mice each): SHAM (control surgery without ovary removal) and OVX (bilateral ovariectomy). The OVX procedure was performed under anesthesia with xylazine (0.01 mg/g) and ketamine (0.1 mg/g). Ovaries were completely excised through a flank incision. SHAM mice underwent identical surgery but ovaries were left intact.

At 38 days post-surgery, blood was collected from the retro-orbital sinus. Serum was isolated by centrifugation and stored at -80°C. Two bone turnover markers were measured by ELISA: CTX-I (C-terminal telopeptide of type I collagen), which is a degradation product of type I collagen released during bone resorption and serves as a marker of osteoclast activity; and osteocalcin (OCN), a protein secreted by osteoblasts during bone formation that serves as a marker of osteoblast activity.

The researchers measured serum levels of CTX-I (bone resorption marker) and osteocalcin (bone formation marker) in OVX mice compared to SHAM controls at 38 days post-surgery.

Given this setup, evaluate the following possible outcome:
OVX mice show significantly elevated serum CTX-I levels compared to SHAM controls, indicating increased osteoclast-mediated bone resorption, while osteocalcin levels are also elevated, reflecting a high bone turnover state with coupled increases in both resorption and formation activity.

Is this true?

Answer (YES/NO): YES